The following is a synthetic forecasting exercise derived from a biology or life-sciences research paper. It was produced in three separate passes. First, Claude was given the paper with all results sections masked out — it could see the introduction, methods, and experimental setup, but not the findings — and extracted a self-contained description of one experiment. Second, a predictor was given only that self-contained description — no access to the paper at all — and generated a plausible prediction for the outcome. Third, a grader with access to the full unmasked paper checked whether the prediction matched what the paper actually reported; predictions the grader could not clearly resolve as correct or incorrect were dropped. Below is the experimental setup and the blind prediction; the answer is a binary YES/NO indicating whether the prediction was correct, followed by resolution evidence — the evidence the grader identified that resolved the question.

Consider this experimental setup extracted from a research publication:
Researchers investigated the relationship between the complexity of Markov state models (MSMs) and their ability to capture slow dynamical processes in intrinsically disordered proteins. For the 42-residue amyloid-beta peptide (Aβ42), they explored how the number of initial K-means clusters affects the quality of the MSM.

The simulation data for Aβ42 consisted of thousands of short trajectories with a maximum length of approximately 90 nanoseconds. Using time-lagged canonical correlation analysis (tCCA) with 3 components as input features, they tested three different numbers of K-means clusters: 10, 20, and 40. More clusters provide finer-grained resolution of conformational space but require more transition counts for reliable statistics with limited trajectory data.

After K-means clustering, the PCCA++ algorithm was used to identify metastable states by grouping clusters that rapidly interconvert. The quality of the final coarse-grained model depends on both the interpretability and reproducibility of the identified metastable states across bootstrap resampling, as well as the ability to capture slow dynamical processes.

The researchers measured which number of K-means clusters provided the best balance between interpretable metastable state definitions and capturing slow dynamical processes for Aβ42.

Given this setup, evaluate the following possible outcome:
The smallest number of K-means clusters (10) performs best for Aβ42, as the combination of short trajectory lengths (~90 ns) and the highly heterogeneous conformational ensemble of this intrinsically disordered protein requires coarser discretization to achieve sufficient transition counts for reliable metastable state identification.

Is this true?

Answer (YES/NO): NO